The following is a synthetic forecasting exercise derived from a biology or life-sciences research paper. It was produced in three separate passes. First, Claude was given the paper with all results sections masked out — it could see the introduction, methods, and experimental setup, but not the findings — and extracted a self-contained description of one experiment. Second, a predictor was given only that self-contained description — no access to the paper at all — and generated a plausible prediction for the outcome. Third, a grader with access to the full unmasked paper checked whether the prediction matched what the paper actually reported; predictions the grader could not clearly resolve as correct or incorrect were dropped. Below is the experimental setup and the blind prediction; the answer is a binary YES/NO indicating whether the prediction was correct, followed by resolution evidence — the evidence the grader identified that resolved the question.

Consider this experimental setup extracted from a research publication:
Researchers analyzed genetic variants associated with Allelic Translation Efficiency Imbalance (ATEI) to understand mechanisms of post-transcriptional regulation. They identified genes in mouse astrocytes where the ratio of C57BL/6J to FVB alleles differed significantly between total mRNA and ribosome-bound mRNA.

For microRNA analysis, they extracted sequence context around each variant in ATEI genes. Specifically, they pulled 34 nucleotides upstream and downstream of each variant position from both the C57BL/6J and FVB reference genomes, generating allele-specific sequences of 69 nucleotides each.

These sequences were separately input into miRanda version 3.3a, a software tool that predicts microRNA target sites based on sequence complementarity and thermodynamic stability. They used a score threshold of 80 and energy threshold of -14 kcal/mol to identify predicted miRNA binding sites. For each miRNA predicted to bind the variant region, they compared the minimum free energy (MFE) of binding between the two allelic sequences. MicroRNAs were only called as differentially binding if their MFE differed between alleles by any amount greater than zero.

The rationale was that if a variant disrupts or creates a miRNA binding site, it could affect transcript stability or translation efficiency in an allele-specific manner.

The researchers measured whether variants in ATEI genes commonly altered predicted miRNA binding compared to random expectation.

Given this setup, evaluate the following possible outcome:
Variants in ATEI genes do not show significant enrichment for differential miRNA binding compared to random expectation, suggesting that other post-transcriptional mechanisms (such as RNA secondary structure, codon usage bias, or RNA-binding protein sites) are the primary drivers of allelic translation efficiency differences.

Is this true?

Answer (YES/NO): NO